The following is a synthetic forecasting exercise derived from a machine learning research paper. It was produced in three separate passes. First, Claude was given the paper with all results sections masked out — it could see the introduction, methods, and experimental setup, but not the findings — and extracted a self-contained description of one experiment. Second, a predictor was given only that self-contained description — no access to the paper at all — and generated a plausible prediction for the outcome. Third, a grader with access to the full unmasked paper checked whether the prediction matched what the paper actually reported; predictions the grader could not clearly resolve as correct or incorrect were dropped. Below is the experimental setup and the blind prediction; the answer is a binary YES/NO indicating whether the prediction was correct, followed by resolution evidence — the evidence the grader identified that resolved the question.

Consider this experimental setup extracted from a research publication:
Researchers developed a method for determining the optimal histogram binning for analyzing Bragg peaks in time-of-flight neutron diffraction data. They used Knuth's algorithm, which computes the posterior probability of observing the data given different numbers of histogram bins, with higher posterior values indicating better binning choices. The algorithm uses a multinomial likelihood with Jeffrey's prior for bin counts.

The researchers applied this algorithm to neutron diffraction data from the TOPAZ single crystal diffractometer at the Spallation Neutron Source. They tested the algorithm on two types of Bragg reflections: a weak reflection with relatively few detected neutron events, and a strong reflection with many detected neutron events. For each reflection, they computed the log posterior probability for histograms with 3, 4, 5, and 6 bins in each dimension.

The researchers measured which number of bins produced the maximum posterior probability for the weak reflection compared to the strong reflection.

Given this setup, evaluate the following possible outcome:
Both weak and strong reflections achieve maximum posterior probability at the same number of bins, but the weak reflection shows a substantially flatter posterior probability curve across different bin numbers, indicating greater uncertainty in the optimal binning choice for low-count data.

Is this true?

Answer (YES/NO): NO